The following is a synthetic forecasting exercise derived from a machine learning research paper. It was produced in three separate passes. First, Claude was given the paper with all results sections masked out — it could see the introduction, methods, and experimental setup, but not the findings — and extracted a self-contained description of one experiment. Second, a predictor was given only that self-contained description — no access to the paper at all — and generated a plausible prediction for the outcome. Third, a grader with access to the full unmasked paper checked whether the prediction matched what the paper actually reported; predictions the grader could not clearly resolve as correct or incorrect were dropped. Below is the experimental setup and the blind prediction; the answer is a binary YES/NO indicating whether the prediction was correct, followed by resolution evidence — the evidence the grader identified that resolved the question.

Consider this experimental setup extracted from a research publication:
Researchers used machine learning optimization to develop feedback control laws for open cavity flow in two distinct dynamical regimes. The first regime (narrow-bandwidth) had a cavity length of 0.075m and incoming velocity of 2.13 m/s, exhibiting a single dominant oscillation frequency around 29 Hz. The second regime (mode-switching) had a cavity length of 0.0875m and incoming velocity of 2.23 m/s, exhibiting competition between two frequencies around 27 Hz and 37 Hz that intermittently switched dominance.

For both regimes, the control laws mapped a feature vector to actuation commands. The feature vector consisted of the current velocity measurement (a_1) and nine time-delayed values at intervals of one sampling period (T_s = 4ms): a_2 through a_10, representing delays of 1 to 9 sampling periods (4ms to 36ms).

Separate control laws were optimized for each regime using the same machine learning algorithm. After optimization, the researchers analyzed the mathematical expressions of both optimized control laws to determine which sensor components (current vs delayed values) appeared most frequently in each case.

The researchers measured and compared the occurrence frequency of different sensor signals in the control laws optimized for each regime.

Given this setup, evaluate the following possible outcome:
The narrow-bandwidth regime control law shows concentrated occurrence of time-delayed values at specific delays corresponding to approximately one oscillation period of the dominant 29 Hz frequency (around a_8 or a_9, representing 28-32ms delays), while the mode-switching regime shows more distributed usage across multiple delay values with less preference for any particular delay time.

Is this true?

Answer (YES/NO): NO